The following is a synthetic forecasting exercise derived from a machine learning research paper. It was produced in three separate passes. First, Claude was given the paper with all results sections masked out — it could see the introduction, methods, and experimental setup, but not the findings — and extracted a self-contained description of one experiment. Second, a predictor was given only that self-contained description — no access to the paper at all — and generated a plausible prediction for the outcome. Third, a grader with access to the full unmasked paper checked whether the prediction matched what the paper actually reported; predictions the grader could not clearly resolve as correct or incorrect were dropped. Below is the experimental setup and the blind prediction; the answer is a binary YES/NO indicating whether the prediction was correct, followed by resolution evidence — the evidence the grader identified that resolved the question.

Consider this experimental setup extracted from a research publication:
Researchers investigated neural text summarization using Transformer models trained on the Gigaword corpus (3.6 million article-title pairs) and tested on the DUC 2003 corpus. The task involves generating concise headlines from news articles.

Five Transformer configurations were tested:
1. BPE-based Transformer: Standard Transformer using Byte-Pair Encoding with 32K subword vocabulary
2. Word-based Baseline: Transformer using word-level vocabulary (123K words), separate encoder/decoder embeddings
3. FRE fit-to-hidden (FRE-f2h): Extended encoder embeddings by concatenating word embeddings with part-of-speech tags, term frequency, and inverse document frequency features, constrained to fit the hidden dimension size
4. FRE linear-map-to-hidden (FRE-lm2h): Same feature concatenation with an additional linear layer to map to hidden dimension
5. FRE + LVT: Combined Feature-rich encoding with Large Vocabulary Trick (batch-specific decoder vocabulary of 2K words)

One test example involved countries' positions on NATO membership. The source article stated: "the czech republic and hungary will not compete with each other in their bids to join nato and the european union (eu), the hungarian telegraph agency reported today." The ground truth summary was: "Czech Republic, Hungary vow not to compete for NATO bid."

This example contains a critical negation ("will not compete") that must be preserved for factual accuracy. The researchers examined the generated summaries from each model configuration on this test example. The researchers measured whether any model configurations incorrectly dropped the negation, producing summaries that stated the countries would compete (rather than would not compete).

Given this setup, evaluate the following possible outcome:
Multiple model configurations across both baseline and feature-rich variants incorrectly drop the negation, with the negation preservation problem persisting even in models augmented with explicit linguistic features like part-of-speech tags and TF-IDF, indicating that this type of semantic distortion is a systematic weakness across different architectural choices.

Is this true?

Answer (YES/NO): NO